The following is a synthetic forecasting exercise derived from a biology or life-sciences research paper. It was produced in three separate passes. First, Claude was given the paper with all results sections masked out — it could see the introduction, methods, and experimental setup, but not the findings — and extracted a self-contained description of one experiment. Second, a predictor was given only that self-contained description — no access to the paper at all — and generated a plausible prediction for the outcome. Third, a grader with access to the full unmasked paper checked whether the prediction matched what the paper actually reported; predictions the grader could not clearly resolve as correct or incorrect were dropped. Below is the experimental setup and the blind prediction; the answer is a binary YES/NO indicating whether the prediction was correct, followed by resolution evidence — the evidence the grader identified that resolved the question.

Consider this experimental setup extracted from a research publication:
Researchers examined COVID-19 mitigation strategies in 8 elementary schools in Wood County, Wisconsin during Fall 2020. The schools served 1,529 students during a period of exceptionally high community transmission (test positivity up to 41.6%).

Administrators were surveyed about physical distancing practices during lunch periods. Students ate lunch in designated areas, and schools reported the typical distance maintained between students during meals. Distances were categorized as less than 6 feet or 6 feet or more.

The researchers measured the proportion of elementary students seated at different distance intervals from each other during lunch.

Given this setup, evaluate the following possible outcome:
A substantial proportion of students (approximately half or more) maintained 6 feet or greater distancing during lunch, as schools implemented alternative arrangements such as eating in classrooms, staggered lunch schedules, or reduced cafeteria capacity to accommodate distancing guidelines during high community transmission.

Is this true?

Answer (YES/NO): NO